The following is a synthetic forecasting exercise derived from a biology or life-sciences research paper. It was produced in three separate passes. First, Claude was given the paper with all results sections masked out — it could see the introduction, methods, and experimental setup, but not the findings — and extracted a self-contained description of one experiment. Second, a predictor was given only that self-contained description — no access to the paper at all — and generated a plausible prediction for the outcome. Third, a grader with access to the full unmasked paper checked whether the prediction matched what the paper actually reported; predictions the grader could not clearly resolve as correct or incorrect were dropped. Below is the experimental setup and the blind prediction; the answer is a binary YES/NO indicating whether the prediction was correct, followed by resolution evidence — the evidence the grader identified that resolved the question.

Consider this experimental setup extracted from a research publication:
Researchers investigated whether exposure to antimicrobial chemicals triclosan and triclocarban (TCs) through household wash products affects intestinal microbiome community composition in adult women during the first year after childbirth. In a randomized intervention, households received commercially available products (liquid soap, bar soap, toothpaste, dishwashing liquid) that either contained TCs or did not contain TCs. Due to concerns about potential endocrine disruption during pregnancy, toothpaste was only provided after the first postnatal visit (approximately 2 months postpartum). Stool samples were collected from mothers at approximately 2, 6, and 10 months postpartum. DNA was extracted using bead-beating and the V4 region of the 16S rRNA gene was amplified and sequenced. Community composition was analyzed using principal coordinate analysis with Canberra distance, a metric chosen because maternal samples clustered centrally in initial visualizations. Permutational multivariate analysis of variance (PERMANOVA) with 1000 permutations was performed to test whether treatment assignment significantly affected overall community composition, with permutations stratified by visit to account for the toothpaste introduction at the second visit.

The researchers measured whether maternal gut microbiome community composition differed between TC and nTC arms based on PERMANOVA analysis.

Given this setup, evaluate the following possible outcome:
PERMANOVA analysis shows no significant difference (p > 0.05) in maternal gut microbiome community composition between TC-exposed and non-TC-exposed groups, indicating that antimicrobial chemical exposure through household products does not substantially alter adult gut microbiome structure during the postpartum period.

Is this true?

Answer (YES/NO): NO